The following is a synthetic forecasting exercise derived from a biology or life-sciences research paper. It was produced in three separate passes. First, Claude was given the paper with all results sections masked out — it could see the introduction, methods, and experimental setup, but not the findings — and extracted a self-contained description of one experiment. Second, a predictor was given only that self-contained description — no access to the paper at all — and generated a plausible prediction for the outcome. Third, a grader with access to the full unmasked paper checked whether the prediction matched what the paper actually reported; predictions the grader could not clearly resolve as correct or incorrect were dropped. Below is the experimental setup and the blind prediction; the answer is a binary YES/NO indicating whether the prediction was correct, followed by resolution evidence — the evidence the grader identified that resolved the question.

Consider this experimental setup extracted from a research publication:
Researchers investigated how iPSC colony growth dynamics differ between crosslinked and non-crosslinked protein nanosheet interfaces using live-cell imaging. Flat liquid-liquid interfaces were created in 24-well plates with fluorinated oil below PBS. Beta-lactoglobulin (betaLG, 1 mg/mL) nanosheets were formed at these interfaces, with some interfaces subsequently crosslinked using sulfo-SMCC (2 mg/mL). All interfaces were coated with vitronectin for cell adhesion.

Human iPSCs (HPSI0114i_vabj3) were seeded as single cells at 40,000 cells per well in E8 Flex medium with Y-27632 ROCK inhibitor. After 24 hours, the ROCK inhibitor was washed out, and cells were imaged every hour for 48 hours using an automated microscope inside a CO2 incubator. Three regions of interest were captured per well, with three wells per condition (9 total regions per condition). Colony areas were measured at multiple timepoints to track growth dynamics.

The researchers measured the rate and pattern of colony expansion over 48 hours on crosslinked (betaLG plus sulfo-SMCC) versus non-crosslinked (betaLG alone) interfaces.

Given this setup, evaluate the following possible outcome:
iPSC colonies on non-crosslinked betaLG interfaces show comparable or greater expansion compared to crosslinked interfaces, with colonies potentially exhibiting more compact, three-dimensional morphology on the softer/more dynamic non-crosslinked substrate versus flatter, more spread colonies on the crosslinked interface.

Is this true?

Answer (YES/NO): NO